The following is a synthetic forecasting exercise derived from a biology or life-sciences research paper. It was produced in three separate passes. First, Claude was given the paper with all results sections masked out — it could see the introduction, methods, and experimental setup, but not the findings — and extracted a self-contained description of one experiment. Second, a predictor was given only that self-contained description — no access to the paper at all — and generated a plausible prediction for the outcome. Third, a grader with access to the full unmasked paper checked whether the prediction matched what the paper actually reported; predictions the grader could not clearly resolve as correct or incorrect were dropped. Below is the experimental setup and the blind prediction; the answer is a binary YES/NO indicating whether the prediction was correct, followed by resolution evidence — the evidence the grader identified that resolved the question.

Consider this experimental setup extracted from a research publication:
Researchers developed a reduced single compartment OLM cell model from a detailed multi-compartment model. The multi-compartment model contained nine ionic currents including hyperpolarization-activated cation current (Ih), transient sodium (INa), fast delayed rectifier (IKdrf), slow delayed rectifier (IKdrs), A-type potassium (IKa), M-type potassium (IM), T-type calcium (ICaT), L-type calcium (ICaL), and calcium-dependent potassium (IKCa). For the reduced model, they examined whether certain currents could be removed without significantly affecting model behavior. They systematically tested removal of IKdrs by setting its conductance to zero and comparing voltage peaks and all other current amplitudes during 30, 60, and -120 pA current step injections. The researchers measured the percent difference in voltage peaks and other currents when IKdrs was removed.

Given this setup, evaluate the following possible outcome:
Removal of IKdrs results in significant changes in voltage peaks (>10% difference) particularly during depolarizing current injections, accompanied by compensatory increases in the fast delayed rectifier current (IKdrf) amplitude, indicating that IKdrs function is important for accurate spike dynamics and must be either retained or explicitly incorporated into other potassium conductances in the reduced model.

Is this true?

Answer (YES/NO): NO